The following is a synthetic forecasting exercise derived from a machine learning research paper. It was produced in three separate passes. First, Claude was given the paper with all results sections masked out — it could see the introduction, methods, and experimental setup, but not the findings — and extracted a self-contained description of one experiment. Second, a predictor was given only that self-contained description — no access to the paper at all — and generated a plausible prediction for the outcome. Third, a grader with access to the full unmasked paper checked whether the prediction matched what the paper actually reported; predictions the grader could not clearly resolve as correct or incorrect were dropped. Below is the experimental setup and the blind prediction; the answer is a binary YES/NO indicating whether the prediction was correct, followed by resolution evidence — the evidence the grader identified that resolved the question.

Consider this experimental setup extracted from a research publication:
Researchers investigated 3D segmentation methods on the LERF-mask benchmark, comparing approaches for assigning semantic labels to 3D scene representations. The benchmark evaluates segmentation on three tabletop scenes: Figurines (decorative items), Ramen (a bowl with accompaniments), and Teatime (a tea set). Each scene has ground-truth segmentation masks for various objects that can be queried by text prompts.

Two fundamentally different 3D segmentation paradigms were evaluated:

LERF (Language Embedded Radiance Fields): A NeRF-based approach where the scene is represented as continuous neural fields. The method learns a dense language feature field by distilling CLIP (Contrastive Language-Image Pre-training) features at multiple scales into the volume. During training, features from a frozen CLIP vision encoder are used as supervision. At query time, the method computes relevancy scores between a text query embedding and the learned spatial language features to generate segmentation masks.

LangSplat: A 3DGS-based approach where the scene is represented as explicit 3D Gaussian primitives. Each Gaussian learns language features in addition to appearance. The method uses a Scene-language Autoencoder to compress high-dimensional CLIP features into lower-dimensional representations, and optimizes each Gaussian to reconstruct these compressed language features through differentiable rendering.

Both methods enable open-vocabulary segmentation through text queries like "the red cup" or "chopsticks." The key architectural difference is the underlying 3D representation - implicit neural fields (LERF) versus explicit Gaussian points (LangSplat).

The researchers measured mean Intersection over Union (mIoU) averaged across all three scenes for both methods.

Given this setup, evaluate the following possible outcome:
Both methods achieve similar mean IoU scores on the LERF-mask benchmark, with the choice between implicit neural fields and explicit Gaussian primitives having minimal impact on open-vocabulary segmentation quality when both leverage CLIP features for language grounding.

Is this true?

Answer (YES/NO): NO